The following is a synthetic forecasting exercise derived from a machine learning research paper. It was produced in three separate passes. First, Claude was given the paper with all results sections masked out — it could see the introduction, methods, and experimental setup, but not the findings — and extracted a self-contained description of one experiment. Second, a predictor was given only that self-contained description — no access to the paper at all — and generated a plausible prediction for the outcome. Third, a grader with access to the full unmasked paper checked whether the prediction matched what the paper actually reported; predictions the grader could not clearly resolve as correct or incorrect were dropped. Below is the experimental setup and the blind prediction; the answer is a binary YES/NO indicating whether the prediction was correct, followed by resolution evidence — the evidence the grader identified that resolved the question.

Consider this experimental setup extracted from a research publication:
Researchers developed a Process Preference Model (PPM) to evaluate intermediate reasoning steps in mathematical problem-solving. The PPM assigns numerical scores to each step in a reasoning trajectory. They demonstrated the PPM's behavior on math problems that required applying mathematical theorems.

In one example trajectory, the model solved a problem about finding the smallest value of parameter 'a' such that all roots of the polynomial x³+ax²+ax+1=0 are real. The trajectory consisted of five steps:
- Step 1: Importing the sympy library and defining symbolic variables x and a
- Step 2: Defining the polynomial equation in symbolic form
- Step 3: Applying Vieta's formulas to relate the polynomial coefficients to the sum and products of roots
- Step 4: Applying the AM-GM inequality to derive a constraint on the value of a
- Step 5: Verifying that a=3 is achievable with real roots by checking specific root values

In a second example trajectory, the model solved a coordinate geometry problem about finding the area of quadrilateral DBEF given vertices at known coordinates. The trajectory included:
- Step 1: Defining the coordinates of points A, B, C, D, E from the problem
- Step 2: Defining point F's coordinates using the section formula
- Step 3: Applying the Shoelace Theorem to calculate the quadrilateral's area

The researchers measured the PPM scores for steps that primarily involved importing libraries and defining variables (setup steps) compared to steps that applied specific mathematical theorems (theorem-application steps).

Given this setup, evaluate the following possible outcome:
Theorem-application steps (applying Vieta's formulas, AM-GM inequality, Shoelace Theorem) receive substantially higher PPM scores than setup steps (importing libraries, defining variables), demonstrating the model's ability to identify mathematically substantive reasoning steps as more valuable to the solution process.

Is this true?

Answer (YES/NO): YES